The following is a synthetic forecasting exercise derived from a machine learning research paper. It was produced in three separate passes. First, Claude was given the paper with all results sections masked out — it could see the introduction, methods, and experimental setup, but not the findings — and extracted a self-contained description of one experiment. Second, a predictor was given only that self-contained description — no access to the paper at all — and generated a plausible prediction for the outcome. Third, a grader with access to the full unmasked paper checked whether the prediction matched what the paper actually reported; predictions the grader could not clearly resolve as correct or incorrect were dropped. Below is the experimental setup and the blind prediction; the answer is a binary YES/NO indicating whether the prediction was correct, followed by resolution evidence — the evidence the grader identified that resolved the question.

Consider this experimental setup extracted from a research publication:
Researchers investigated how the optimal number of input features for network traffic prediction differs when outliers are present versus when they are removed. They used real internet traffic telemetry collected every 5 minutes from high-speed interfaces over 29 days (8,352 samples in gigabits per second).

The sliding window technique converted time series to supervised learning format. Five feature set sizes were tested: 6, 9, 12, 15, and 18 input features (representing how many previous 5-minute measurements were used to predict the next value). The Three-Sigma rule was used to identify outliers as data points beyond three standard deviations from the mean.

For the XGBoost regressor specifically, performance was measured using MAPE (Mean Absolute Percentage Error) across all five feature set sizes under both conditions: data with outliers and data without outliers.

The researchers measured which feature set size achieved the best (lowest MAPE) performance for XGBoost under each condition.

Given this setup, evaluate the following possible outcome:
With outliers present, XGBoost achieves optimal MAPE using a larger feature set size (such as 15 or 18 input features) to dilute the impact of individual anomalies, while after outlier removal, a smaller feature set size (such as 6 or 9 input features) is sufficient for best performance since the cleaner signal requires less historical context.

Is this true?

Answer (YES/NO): NO